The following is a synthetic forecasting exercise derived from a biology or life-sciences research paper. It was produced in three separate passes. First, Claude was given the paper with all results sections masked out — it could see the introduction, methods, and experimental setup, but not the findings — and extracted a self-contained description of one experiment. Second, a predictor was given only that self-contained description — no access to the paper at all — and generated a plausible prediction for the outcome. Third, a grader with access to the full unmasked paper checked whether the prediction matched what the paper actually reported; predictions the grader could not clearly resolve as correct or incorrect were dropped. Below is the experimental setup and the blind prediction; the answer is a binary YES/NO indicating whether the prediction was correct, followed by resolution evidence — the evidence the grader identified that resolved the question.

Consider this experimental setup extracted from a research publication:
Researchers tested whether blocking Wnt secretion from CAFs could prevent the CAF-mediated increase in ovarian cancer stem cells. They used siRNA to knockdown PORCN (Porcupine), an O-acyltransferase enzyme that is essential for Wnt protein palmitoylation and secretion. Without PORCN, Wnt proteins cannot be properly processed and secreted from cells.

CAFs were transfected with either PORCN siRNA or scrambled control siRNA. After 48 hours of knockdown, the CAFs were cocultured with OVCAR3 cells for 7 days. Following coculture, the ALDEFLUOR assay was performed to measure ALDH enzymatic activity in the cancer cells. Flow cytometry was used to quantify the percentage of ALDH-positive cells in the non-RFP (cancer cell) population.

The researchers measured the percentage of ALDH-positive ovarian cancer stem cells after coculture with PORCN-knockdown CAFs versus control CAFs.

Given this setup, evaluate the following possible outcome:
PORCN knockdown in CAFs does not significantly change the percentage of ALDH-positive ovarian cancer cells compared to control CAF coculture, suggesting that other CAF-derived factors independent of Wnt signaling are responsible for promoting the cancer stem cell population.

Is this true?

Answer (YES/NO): NO